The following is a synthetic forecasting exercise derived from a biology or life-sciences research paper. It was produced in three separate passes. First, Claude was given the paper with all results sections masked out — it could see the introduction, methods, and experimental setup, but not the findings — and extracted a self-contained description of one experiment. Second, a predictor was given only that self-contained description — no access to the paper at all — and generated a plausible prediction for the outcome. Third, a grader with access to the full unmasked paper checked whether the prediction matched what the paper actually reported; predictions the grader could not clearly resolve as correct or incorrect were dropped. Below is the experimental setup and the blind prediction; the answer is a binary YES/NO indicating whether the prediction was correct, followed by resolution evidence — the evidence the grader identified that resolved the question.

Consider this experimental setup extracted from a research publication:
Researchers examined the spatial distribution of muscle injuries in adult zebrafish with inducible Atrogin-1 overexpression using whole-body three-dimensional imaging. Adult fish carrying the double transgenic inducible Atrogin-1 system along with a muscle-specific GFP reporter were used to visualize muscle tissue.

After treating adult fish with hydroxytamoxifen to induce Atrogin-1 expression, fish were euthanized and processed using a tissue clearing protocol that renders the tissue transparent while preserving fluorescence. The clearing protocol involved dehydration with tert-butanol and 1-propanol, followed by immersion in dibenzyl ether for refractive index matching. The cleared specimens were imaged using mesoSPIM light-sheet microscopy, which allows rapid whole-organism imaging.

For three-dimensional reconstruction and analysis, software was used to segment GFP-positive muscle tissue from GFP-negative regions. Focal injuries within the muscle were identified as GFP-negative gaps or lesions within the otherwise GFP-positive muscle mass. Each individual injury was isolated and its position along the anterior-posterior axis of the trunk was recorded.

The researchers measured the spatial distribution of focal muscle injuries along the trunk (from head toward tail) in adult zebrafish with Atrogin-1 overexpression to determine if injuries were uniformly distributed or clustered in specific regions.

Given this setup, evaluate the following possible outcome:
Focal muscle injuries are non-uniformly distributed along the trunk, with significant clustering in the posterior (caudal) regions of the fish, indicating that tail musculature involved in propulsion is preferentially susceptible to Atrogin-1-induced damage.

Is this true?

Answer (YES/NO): NO